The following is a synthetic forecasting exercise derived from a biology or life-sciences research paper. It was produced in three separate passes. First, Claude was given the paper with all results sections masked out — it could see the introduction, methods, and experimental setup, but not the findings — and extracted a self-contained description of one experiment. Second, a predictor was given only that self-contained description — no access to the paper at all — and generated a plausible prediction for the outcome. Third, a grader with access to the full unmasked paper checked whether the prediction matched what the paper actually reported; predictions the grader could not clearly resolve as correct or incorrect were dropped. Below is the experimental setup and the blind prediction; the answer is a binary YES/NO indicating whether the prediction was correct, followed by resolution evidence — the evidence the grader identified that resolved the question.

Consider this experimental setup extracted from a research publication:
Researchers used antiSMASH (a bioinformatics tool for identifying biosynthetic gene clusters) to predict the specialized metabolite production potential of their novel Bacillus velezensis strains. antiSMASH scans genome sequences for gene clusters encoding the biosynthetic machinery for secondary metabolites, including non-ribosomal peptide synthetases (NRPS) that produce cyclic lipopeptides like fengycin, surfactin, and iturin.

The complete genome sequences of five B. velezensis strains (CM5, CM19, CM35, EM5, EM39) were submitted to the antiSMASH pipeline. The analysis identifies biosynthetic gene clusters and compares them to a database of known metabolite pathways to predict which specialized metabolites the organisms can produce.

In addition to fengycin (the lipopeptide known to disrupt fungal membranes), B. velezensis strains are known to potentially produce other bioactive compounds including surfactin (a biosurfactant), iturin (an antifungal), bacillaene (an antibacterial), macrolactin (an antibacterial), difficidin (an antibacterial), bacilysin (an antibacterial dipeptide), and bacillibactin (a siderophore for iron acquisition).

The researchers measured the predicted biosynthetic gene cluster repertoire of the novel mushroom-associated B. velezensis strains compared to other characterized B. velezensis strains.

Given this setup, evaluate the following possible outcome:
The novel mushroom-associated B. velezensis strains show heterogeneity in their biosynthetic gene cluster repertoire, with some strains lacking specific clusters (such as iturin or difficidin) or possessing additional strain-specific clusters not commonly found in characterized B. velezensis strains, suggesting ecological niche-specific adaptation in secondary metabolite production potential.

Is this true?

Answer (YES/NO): NO